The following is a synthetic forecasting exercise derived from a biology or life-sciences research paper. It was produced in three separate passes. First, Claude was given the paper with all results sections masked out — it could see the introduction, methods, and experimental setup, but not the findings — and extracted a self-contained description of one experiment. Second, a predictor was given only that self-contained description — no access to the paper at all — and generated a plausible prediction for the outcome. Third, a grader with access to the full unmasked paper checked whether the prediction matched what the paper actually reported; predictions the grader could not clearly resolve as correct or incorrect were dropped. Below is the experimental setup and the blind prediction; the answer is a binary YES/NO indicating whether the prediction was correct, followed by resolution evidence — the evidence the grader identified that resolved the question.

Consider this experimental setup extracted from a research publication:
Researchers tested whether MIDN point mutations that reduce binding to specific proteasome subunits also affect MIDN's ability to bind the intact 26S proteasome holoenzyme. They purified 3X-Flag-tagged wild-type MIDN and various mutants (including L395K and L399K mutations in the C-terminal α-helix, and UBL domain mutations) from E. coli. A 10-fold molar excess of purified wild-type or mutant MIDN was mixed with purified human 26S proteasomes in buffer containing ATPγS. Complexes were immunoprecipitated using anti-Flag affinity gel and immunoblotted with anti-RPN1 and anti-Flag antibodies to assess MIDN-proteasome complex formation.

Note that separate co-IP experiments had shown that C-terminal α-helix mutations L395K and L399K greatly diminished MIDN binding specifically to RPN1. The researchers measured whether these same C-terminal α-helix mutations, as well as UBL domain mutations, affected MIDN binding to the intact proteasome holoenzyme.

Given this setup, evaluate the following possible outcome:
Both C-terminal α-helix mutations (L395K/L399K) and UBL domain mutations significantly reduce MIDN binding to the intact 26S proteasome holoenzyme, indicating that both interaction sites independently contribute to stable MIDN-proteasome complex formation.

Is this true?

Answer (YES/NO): NO